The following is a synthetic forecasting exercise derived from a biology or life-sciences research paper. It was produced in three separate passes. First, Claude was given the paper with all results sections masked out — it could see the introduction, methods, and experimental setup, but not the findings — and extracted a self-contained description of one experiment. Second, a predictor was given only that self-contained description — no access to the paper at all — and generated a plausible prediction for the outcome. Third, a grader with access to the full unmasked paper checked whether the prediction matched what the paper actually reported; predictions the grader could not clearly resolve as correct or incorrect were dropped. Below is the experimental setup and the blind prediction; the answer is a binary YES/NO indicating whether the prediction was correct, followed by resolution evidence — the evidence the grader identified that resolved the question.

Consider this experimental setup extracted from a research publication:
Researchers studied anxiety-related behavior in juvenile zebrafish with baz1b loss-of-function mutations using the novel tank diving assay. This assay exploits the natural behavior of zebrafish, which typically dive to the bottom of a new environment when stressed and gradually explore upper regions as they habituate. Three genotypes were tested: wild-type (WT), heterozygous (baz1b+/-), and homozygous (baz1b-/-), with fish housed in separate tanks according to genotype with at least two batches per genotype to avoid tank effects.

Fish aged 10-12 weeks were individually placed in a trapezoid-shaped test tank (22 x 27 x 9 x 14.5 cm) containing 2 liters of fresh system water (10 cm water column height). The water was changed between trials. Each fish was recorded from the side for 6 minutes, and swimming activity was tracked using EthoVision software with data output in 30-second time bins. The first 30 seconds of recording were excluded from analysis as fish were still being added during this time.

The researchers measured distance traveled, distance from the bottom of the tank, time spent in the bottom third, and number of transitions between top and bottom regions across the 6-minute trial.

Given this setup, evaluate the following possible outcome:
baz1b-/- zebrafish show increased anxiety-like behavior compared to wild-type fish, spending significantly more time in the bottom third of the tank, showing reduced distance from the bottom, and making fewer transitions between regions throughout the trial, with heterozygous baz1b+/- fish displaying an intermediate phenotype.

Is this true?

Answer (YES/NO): NO